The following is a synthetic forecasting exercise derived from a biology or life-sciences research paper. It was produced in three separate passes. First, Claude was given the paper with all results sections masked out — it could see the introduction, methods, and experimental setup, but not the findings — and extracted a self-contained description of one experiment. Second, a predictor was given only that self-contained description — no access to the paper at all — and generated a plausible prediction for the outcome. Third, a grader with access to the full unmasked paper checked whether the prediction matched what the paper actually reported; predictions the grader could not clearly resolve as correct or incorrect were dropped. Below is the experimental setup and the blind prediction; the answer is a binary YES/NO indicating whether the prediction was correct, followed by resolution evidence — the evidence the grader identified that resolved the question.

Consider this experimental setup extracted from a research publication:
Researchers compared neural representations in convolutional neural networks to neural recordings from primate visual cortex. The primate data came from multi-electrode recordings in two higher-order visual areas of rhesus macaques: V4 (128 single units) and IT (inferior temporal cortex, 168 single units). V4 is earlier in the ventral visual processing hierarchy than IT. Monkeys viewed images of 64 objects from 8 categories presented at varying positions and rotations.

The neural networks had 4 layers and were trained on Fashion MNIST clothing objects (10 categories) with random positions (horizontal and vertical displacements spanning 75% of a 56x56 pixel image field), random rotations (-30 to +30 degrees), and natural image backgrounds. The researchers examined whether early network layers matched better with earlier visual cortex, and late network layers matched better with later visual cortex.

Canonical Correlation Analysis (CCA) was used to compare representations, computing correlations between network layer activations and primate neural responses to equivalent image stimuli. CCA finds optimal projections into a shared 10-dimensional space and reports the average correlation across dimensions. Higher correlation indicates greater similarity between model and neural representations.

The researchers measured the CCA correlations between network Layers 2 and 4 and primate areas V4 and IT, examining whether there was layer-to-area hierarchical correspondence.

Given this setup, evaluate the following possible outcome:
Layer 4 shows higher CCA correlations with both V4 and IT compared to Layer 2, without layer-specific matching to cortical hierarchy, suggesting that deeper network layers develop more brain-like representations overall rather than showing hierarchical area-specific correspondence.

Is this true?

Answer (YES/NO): YES